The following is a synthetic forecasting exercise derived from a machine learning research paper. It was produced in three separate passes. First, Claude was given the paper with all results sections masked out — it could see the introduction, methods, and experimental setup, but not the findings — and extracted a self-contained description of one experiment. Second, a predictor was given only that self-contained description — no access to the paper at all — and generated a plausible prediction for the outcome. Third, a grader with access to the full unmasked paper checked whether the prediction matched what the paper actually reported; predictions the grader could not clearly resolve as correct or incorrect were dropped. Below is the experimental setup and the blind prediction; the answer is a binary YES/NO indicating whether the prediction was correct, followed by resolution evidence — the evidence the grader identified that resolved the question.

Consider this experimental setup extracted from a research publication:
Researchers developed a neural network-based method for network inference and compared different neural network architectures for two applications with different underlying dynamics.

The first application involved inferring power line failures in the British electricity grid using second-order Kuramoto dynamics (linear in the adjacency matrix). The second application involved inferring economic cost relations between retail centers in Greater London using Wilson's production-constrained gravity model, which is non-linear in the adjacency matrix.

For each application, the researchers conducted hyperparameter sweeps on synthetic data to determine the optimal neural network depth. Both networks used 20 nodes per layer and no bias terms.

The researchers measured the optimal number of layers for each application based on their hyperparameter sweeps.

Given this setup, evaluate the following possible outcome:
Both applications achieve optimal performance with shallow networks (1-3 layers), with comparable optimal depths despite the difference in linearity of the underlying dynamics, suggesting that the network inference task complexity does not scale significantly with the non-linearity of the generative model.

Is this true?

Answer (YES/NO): NO